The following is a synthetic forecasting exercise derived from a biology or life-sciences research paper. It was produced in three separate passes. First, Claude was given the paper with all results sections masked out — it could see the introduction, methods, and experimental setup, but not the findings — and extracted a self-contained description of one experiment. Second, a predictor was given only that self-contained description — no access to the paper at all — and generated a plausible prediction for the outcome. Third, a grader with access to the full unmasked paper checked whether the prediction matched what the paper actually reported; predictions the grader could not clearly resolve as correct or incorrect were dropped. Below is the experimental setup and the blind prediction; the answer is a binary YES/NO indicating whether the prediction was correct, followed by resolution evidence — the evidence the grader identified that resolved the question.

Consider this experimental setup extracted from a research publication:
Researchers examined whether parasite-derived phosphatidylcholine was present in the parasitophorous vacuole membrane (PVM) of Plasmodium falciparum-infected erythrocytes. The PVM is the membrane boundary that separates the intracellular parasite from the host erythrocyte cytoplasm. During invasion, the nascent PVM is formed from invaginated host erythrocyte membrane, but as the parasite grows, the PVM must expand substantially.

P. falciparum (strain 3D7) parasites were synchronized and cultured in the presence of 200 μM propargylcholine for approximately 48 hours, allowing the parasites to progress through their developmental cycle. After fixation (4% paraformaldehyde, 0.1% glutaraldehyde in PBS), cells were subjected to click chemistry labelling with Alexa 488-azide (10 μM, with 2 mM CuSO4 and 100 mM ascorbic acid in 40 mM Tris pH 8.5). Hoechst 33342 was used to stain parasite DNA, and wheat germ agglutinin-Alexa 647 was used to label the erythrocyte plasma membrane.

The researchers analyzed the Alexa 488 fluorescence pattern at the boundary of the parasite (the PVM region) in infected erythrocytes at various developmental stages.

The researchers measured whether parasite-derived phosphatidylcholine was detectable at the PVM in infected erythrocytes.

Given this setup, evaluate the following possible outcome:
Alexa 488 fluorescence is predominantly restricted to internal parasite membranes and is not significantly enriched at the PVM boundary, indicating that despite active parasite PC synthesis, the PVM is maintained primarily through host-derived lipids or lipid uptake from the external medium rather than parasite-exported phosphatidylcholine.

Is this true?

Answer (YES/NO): NO